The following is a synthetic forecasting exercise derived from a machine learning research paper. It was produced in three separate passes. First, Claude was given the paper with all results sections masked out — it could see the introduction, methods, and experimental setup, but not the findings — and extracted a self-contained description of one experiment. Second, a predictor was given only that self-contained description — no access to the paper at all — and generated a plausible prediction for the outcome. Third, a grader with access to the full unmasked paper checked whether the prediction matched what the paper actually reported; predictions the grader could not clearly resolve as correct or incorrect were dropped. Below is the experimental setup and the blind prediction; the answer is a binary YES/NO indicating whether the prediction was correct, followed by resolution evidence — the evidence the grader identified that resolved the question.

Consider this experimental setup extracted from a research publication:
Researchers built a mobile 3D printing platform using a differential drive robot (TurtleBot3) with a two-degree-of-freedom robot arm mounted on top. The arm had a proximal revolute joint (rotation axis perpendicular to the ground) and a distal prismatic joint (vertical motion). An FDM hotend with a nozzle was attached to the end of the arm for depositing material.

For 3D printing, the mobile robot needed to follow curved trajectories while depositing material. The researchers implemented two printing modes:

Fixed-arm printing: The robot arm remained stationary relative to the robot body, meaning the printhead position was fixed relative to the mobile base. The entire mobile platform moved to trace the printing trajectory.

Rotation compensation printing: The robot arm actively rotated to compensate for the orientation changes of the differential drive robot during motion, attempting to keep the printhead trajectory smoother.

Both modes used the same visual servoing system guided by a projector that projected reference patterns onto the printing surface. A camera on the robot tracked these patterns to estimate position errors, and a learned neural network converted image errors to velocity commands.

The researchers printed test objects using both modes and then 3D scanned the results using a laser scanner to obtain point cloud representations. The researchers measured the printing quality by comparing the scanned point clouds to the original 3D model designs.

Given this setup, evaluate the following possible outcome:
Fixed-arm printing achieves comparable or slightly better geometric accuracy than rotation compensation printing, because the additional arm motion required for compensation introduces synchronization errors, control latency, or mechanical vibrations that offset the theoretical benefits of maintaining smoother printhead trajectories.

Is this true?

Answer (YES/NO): NO